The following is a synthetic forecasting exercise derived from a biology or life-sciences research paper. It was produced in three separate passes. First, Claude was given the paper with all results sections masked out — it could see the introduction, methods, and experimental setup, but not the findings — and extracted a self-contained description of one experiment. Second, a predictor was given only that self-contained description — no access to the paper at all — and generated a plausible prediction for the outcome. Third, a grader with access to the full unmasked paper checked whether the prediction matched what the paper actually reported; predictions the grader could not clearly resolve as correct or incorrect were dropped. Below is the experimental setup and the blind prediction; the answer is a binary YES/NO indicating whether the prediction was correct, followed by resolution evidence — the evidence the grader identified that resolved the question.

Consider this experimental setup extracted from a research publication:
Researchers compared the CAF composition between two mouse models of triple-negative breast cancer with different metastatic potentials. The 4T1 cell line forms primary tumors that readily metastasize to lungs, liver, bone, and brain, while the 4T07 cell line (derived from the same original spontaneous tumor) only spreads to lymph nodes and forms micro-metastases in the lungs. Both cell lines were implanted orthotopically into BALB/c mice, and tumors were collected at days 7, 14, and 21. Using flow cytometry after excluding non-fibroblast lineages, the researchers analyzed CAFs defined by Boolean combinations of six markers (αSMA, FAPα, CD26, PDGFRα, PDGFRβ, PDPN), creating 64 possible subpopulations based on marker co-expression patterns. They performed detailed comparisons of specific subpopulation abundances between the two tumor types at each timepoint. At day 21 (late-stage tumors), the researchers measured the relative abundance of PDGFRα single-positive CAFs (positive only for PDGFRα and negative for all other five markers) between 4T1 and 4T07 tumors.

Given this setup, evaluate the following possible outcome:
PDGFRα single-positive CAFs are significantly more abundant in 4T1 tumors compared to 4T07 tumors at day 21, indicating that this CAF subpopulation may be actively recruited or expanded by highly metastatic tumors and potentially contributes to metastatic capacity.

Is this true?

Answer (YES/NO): NO